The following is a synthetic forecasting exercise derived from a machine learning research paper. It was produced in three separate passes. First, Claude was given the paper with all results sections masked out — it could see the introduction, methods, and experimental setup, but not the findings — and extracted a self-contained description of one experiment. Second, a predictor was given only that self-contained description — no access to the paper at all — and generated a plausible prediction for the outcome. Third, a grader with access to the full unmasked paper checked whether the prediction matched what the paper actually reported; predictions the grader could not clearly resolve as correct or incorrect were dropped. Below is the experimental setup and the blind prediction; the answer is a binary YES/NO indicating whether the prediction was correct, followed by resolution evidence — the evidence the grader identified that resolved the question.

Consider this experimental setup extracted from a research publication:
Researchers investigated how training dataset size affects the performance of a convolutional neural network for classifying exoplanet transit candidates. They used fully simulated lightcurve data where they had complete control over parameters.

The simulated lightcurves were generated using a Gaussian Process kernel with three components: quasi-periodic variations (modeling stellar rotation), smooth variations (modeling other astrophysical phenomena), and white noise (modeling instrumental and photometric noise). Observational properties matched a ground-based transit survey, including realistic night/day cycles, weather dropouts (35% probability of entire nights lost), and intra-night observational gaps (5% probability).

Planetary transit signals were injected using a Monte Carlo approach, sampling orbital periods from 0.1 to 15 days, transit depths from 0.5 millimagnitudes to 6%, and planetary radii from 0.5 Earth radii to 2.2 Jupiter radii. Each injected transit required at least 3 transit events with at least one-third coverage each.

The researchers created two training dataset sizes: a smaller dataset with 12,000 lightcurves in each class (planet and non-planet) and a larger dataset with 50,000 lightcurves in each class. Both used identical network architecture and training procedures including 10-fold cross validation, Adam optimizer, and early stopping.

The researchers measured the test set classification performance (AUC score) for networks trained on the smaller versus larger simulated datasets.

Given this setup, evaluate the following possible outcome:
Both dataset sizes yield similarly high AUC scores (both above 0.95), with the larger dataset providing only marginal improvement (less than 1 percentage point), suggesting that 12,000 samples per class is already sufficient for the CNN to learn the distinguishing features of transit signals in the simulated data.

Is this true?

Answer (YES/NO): YES